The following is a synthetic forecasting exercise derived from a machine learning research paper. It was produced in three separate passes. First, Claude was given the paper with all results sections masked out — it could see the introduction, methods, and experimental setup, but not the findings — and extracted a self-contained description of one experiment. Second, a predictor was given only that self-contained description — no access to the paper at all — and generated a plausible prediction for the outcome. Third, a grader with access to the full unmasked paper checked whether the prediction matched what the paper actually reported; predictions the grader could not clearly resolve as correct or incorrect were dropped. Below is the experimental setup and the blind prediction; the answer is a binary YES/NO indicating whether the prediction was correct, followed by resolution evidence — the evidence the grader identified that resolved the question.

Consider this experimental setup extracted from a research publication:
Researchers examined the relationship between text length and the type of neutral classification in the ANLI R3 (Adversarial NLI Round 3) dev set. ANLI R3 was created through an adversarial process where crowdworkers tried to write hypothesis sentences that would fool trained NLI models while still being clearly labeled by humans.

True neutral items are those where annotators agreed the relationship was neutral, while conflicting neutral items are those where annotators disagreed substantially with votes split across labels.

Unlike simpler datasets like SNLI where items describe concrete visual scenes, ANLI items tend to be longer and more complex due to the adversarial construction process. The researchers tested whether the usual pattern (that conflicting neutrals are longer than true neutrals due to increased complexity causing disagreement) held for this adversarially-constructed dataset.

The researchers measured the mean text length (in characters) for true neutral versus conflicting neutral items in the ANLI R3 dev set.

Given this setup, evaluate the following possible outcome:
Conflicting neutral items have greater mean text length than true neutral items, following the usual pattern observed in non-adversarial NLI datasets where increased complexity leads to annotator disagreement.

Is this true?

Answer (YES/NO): NO